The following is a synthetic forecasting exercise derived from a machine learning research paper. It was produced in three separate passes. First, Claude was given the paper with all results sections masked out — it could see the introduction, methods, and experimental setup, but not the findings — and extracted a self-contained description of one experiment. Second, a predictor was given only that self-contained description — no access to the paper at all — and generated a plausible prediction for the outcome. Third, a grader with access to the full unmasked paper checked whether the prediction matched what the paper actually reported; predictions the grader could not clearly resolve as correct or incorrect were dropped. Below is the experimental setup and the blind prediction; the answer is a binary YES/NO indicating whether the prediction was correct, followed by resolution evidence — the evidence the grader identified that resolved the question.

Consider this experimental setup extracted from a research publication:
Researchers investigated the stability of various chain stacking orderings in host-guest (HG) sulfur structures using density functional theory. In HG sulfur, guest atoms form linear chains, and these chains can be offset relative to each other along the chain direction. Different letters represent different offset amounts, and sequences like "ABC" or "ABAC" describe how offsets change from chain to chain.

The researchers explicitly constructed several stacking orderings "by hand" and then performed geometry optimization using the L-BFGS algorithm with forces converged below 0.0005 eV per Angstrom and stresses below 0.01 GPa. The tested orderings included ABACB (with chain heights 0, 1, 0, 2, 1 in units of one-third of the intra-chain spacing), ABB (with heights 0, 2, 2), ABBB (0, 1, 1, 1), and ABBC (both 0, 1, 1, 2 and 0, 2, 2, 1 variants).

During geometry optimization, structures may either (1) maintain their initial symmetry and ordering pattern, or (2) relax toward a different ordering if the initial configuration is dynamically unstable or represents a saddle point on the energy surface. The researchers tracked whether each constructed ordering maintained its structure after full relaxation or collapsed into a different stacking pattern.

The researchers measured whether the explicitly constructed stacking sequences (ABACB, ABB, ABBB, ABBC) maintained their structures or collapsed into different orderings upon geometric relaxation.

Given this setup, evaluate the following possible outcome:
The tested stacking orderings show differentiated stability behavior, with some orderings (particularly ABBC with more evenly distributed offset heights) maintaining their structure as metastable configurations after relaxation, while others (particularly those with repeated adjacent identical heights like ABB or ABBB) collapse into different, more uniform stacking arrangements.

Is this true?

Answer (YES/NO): NO